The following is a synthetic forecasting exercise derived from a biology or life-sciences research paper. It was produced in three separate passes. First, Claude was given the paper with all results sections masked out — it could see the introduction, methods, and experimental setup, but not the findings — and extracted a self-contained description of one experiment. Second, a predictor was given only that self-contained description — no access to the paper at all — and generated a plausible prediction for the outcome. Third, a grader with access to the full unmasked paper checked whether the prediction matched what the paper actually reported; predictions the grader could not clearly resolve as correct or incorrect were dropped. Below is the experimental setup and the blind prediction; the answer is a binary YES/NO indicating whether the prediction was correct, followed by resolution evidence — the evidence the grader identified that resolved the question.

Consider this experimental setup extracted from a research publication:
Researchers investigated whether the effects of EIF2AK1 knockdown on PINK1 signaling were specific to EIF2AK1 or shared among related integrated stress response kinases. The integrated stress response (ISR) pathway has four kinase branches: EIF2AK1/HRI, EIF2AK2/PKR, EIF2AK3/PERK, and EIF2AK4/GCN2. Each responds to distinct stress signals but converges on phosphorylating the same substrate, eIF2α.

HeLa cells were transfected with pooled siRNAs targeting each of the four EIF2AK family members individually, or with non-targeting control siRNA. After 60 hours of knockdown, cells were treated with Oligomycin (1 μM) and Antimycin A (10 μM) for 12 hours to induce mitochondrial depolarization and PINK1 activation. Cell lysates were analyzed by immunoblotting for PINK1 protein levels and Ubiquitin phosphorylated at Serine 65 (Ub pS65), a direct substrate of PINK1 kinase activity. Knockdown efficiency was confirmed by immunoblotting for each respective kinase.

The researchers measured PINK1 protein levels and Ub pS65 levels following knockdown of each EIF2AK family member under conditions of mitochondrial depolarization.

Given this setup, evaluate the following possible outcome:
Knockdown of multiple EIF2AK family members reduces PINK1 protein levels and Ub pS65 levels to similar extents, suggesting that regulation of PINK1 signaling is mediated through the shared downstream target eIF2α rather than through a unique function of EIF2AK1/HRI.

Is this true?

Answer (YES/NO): NO